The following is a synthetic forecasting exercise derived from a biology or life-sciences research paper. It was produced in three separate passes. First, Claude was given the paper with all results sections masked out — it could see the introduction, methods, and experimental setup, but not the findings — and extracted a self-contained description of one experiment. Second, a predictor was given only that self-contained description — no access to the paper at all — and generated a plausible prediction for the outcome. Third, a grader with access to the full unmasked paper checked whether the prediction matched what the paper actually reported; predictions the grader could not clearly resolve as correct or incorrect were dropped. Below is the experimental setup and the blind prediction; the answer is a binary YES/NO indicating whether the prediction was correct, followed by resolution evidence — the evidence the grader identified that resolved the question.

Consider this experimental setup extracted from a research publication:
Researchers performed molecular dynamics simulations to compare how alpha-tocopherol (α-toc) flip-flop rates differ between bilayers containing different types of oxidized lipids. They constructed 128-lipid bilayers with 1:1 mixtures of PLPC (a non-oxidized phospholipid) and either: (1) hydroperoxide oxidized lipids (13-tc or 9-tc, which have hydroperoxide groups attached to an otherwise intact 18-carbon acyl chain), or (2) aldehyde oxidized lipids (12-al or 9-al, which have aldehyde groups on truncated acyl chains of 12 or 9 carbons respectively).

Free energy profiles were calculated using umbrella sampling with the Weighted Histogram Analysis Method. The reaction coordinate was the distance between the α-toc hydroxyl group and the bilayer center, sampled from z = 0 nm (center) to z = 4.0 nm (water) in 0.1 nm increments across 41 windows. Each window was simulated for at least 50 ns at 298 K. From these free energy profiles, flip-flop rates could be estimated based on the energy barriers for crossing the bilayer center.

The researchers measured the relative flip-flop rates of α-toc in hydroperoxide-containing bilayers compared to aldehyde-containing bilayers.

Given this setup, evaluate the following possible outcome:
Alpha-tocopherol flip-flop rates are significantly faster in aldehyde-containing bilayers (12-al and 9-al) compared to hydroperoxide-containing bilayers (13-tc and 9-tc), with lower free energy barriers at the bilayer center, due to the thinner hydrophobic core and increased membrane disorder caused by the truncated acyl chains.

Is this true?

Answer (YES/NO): YES